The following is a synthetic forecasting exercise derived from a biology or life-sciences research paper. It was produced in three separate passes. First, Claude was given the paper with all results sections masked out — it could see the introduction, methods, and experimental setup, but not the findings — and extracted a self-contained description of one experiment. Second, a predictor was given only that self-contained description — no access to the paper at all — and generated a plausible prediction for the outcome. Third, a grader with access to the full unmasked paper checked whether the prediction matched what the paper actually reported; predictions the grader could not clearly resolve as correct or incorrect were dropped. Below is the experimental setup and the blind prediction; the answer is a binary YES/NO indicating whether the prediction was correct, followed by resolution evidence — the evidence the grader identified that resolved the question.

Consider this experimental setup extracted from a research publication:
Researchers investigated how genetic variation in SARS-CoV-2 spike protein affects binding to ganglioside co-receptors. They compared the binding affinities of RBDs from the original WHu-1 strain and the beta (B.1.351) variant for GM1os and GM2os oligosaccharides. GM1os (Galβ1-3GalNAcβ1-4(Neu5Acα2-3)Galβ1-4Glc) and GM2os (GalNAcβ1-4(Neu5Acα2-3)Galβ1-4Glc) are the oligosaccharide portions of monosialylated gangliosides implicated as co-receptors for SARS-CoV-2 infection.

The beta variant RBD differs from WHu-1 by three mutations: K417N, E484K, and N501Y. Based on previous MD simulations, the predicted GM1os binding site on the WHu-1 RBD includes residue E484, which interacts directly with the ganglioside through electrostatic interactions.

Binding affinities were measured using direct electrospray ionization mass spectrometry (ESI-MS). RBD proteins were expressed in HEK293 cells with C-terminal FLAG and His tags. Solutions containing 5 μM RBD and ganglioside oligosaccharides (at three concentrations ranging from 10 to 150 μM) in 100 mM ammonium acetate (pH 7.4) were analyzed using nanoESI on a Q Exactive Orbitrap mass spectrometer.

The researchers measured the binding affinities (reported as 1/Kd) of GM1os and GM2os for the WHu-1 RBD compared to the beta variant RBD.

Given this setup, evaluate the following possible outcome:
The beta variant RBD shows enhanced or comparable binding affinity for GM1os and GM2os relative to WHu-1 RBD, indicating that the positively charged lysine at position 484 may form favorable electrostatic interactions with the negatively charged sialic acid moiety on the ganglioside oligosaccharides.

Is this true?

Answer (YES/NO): NO